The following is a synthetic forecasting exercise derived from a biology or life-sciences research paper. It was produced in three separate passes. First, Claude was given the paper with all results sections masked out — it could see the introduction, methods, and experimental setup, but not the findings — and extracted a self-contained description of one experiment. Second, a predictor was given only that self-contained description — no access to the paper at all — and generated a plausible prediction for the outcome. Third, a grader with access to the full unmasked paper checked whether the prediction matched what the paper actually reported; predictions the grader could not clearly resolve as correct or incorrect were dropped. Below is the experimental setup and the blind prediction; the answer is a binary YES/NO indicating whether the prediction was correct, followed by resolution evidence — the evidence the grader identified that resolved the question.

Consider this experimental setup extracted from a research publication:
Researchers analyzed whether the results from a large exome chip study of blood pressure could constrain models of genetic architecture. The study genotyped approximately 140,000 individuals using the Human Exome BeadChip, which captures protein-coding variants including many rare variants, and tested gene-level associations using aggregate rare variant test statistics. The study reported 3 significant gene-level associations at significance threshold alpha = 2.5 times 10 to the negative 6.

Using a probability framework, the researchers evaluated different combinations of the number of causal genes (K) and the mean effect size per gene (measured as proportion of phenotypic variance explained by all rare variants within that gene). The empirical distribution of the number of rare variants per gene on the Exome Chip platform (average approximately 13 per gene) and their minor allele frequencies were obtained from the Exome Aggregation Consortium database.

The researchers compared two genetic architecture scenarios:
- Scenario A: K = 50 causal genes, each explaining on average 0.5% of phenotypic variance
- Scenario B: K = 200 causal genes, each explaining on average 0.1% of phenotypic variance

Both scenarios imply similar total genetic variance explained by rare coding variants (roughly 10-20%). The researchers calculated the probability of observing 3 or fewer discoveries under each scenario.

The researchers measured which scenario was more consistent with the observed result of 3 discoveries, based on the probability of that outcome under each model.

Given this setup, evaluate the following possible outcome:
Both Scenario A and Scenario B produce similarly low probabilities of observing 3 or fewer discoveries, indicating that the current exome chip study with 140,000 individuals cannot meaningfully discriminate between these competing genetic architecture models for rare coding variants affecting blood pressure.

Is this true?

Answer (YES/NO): NO